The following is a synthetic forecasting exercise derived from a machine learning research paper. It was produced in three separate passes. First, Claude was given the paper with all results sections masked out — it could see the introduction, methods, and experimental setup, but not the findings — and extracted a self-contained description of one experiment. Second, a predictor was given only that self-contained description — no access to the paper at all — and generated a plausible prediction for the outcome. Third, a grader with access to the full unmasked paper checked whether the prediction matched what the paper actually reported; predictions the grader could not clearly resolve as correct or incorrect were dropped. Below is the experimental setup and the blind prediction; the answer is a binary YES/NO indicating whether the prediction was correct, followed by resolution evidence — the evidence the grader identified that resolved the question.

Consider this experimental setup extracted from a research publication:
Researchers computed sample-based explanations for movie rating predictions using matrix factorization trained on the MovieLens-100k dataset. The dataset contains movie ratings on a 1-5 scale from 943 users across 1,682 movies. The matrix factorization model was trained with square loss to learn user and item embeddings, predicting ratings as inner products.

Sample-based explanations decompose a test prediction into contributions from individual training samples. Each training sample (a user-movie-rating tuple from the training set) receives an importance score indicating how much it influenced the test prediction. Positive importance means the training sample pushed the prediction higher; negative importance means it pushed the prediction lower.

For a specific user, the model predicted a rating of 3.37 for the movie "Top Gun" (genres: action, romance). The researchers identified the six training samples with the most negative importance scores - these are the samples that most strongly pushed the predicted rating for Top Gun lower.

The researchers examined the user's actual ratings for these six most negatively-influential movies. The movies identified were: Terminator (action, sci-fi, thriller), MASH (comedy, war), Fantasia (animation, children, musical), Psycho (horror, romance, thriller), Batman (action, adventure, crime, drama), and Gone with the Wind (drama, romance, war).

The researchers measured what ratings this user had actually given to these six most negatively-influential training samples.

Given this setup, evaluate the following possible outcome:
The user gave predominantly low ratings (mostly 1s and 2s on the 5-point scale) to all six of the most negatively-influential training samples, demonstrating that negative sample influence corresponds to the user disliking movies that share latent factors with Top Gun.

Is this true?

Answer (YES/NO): YES